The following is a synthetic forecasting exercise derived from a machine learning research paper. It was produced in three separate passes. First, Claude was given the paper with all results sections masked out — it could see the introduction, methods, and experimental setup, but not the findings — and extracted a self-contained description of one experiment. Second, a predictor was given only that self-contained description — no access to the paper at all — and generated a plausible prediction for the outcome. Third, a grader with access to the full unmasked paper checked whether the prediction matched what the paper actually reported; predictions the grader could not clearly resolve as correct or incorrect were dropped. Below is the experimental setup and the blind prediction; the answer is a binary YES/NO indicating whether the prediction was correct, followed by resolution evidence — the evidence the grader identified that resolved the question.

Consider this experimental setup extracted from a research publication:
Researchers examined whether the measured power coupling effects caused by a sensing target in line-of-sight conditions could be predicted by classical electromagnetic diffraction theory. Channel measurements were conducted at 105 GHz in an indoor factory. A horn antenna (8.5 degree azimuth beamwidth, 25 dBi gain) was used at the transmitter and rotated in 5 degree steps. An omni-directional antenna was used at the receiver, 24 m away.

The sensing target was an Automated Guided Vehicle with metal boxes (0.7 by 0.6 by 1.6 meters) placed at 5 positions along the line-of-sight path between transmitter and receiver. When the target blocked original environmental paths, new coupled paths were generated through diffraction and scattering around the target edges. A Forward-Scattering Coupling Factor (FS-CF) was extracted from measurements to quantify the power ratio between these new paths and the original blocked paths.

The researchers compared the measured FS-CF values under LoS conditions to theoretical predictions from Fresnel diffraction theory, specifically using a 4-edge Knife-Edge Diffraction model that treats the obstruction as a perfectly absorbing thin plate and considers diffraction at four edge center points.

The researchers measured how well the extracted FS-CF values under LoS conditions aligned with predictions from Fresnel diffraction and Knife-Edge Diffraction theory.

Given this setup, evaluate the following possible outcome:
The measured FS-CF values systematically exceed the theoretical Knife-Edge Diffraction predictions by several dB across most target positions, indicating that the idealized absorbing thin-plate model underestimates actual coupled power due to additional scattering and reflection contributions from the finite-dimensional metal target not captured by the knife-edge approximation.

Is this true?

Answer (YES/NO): NO